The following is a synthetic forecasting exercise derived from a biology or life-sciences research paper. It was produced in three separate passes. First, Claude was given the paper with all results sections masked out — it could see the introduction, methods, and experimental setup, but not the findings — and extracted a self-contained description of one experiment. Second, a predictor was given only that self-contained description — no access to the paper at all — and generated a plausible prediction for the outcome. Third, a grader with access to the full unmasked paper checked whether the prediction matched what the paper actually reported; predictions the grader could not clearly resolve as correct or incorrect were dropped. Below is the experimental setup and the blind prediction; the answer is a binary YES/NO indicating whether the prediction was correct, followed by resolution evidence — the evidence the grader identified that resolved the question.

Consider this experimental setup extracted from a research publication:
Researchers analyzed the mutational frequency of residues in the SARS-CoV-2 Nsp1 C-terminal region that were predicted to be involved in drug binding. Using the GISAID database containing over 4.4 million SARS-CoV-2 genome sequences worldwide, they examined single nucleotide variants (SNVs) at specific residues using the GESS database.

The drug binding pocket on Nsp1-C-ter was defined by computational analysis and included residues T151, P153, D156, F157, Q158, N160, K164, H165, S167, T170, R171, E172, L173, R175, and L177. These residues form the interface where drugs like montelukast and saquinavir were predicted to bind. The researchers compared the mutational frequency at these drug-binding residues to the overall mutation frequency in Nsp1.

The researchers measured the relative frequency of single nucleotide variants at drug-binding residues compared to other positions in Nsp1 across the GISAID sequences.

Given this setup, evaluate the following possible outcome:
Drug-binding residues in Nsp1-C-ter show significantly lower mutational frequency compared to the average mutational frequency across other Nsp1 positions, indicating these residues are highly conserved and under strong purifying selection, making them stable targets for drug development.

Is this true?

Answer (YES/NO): YES